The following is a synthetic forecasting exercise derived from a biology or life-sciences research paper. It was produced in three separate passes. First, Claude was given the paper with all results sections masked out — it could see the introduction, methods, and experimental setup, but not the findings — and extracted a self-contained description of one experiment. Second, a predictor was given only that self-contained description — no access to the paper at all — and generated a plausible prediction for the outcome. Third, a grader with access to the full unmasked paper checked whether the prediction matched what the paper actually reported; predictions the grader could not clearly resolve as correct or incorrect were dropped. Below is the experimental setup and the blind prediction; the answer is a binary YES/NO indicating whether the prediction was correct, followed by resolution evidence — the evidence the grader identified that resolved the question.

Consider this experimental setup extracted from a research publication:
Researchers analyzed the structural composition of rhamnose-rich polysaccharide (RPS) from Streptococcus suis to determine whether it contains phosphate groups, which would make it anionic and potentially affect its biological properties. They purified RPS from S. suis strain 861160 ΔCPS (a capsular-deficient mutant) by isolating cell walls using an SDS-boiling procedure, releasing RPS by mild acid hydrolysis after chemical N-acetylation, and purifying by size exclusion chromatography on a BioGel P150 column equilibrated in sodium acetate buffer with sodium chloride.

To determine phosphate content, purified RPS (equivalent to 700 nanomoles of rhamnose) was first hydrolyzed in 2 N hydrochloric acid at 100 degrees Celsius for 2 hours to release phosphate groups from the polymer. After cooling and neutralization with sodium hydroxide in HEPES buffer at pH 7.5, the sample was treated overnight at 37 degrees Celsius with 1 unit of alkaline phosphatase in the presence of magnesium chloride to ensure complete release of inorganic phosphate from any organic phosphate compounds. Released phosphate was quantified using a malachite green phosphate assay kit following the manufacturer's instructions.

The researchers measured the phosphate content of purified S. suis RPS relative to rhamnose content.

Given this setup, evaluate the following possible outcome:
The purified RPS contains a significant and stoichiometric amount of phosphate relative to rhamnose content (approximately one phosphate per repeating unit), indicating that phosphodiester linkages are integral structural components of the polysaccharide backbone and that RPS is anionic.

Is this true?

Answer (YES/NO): NO